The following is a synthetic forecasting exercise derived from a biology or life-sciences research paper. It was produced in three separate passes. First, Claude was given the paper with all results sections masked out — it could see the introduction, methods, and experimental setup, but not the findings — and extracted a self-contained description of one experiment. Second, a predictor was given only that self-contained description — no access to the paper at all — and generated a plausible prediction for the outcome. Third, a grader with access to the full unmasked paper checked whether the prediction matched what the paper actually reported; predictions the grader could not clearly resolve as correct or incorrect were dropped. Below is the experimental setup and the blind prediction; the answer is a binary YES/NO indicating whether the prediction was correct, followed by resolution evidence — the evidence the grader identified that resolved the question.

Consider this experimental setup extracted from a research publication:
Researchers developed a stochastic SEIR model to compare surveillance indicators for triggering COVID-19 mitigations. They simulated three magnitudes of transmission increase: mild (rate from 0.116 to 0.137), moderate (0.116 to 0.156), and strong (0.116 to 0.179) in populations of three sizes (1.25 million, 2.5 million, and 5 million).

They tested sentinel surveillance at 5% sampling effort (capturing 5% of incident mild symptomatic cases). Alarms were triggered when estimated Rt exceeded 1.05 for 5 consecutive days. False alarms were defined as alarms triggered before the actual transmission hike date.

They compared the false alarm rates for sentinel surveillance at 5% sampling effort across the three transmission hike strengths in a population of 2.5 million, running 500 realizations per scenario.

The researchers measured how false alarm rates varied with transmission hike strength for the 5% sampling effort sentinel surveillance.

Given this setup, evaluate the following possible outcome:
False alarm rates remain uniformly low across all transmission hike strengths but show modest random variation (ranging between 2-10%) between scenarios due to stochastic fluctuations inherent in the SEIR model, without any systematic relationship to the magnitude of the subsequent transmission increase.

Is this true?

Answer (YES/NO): NO